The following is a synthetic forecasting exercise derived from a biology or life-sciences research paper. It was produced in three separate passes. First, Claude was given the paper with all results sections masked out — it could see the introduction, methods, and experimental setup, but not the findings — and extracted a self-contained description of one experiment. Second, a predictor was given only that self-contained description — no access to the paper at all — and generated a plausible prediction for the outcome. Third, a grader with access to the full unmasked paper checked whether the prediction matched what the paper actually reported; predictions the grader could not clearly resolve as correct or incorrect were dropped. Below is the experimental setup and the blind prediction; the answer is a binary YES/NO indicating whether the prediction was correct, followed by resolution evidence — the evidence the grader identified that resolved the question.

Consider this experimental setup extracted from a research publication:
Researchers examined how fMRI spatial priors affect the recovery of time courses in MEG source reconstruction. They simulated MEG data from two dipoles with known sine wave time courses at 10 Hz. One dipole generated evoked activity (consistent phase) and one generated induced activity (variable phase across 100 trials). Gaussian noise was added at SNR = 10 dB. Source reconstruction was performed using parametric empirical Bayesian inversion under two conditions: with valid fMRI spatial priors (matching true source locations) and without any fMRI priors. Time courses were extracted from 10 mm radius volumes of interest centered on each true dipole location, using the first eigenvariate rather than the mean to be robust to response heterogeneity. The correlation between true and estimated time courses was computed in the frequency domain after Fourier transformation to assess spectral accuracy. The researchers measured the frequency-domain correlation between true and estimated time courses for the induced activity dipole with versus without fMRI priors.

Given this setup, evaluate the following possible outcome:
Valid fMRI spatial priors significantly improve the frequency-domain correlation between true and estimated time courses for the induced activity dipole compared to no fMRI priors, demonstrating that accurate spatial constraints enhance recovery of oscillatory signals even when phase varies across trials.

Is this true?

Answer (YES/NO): NO